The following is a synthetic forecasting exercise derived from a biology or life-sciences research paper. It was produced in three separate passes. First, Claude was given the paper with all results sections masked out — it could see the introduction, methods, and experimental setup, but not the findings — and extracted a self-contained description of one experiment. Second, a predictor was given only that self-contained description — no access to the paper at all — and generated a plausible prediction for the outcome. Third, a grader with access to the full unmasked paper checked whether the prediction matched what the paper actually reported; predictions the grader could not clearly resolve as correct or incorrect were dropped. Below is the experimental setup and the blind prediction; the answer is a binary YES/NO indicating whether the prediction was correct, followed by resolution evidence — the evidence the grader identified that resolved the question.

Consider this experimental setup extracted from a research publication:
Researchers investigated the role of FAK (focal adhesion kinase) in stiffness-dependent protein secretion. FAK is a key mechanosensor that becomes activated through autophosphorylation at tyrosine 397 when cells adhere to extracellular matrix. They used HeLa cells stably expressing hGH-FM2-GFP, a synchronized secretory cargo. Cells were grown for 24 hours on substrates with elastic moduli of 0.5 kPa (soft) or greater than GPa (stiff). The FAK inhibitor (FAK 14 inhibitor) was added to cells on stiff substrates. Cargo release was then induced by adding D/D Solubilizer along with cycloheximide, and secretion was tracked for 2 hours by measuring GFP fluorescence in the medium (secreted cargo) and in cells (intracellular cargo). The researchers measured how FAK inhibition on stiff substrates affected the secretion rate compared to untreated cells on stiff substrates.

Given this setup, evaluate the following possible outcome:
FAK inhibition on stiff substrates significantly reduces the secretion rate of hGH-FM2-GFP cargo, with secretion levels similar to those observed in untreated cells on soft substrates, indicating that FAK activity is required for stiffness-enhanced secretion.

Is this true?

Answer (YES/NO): YES